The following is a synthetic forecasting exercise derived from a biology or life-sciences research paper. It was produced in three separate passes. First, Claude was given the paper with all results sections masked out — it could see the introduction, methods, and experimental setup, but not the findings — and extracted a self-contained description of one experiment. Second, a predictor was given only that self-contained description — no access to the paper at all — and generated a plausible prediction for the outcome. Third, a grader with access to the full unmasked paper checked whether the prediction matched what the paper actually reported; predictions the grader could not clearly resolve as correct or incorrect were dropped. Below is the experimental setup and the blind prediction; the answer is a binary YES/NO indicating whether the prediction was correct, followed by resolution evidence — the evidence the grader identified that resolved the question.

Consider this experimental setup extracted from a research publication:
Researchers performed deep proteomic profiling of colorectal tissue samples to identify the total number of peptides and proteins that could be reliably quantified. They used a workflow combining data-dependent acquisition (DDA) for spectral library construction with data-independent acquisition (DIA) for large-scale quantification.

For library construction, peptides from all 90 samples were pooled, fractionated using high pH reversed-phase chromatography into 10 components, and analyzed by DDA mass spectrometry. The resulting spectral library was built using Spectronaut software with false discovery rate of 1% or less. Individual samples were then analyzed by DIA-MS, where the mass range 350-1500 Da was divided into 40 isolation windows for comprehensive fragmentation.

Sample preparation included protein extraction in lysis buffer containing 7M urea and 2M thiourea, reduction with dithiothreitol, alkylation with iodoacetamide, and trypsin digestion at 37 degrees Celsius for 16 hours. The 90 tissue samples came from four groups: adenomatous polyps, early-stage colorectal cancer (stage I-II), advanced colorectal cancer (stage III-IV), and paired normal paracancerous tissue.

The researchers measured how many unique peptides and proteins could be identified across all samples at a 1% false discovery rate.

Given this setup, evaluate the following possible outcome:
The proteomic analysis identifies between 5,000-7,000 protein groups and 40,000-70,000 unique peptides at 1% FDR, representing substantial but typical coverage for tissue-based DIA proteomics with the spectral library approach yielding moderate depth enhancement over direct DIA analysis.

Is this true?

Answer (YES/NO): NO